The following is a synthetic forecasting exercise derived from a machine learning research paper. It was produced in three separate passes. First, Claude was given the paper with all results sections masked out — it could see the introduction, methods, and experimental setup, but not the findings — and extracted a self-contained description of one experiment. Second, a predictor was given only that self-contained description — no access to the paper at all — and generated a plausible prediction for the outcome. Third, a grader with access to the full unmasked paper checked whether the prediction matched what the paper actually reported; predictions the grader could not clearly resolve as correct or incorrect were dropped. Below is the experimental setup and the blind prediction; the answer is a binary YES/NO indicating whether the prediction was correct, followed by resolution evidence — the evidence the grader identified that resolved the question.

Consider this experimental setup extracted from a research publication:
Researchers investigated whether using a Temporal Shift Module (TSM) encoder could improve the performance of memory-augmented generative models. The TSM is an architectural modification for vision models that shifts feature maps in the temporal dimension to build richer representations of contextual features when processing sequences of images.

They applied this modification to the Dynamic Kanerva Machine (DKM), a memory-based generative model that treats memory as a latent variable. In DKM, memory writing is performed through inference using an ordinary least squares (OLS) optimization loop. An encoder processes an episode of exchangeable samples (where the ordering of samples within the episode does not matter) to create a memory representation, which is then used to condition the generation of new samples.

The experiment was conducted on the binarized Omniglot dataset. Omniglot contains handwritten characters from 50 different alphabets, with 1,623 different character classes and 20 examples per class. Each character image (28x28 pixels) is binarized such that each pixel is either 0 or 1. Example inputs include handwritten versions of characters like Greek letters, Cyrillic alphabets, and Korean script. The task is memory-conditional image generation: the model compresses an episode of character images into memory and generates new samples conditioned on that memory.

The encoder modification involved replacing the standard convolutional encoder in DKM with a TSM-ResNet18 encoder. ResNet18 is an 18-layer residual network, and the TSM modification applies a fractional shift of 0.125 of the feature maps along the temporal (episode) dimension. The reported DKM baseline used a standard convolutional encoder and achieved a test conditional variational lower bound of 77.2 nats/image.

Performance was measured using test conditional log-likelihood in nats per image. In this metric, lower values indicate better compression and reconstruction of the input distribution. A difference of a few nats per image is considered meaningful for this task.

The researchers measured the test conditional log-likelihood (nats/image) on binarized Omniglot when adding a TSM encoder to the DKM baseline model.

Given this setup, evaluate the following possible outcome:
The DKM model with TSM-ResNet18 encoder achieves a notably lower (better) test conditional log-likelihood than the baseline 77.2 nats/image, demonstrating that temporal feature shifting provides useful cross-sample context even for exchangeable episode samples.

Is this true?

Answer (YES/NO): YES